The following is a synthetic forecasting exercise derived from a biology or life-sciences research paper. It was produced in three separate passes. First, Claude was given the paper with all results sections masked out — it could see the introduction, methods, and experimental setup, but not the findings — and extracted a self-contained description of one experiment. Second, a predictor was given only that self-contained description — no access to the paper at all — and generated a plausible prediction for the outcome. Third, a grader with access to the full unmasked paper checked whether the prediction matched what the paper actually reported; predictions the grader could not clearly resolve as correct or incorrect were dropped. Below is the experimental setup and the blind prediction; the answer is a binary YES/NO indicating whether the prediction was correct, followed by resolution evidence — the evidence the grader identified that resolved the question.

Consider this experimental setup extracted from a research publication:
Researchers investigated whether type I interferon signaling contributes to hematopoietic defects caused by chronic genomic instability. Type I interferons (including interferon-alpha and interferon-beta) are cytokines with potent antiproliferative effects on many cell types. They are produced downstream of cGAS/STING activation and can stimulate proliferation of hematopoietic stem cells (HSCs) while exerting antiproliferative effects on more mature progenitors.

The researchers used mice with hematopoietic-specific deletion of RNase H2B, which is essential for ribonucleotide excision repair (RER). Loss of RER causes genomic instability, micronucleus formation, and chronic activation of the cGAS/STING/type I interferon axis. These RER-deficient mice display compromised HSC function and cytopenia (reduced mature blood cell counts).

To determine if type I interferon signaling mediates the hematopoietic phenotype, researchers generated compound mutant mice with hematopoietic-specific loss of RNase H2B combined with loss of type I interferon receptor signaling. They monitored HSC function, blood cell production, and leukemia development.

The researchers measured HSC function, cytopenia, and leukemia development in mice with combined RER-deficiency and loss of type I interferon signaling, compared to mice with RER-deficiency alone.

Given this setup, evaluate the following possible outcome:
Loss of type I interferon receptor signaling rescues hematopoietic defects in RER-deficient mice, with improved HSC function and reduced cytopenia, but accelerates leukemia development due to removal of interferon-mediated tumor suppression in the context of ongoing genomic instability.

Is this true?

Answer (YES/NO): NO